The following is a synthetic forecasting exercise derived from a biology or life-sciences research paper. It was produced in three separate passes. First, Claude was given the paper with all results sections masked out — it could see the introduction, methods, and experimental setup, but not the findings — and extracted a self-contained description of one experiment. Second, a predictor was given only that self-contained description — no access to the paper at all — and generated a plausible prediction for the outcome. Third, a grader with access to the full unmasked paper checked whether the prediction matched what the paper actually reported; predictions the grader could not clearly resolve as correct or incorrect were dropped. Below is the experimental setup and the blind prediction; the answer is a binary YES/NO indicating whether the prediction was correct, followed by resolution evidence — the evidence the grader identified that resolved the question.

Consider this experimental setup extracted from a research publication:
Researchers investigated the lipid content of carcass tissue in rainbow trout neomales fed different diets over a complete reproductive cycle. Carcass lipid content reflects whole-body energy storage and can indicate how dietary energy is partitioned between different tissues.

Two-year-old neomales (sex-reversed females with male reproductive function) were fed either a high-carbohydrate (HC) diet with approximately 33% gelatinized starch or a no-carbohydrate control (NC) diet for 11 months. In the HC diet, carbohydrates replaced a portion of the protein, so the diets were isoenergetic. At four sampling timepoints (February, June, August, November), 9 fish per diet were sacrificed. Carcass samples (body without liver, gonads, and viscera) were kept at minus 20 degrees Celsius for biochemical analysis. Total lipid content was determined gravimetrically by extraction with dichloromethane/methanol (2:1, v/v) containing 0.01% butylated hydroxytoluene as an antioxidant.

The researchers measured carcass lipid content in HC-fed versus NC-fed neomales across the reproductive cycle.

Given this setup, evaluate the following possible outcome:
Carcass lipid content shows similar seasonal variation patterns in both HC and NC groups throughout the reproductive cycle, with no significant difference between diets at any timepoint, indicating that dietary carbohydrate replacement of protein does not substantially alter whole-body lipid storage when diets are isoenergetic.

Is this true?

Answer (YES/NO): YES